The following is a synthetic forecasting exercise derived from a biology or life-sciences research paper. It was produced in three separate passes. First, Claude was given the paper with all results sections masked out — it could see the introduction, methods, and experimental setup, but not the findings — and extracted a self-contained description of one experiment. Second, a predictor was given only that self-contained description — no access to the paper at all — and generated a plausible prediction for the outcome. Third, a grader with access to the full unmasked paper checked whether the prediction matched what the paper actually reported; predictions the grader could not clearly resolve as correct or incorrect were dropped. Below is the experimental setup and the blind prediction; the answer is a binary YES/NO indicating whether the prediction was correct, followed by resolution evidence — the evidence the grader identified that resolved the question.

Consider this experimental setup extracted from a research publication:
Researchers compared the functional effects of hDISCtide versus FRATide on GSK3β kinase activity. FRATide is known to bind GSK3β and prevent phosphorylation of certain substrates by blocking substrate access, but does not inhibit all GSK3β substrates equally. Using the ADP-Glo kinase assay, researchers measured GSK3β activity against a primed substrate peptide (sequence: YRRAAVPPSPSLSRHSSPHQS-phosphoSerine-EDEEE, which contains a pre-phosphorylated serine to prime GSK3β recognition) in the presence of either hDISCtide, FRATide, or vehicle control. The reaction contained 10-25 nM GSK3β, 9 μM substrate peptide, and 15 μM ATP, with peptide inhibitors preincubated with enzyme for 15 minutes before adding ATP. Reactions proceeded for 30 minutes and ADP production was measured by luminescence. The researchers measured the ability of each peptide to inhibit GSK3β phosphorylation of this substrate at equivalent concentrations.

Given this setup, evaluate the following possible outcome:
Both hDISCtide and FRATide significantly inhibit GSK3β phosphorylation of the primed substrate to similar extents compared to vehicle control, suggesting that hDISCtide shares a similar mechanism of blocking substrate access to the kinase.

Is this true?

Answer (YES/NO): NO